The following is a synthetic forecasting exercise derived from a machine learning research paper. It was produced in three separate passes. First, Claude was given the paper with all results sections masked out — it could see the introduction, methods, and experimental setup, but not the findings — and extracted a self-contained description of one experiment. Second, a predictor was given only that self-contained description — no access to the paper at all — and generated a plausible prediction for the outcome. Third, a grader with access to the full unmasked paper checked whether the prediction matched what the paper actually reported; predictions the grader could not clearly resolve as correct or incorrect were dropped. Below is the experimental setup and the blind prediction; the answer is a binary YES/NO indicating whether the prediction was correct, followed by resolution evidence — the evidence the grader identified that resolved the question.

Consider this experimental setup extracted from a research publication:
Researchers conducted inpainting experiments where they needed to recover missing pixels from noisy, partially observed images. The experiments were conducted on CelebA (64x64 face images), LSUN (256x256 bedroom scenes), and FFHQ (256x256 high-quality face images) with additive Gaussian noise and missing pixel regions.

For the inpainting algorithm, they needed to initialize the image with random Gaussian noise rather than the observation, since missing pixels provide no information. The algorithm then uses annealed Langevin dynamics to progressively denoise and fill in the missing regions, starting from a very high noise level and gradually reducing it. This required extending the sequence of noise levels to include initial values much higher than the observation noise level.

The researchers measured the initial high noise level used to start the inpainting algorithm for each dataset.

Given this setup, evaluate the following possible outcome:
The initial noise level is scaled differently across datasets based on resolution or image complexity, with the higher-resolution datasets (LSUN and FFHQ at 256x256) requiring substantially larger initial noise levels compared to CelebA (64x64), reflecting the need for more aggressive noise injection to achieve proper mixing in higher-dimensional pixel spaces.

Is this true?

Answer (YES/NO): NO